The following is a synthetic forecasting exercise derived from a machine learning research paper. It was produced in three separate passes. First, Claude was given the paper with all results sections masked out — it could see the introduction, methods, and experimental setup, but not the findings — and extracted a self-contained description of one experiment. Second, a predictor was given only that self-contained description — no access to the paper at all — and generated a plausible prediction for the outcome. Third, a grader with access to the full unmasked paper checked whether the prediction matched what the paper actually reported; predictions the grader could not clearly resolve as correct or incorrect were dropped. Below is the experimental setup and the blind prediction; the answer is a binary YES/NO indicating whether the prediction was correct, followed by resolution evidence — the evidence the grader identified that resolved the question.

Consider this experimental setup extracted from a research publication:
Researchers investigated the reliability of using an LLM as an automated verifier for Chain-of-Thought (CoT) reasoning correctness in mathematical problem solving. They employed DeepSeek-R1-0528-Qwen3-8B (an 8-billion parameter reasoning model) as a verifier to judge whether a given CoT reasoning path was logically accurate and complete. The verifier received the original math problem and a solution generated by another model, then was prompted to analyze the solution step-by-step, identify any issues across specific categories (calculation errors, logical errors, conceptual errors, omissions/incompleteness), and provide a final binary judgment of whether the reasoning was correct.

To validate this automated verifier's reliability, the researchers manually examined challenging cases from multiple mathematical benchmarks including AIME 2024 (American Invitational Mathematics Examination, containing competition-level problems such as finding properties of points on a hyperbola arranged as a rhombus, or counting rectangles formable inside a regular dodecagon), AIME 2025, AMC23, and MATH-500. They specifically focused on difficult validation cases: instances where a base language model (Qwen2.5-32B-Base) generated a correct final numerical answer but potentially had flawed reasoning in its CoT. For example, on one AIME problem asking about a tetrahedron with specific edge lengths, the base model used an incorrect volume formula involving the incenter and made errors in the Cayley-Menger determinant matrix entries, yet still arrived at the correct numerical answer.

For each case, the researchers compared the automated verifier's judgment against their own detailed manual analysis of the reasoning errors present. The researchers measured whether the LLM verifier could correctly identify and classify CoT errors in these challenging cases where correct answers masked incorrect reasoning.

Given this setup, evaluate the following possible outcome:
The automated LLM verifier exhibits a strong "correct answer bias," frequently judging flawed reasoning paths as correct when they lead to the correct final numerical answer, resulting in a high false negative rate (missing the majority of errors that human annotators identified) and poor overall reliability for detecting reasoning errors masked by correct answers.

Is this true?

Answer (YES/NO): NO